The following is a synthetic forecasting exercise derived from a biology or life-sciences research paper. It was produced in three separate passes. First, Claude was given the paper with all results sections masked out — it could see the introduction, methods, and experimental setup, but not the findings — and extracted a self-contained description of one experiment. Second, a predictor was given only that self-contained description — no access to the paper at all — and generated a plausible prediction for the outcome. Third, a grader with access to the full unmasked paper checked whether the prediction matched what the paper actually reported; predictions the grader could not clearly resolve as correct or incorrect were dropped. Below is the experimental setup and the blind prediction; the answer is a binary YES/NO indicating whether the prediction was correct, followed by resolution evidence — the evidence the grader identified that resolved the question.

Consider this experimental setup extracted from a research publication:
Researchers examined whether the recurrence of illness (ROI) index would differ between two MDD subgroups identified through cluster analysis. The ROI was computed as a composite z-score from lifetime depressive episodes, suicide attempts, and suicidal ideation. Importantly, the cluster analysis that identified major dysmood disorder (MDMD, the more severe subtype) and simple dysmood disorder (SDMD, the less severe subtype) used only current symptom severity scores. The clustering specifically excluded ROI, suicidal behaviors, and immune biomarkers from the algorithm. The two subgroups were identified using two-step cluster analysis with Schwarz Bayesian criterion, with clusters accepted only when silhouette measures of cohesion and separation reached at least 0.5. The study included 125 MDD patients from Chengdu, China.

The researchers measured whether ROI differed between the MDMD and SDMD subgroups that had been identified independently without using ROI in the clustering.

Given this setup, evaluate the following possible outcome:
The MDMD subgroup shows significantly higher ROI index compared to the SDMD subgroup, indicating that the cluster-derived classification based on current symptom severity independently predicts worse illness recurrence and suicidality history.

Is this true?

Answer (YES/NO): YES